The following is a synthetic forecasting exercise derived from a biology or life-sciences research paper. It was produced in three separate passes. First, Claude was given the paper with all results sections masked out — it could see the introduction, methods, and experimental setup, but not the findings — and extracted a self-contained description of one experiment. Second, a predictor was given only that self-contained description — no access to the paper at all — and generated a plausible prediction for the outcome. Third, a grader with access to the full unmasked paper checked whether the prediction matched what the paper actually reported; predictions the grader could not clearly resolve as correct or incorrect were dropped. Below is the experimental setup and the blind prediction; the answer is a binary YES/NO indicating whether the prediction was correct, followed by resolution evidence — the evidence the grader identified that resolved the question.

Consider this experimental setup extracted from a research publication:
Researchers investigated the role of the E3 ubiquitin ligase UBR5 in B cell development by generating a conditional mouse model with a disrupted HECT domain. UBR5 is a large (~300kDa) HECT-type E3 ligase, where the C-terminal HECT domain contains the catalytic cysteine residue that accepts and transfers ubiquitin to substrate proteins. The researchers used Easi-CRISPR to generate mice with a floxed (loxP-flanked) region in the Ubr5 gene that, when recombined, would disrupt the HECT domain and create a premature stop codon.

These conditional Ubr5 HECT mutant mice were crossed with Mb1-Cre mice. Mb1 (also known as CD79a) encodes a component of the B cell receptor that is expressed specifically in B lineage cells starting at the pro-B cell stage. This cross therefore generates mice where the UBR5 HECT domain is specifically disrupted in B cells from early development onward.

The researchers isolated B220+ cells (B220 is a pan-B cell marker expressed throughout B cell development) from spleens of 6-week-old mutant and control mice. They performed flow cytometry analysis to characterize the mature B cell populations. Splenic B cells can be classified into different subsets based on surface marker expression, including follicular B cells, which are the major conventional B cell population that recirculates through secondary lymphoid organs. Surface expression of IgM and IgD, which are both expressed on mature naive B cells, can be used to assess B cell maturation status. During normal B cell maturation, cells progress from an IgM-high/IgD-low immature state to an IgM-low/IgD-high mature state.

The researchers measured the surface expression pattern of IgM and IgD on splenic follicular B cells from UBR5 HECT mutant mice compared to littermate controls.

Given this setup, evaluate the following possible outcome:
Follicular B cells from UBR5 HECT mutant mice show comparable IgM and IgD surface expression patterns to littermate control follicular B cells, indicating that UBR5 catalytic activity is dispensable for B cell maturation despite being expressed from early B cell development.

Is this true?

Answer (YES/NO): NO